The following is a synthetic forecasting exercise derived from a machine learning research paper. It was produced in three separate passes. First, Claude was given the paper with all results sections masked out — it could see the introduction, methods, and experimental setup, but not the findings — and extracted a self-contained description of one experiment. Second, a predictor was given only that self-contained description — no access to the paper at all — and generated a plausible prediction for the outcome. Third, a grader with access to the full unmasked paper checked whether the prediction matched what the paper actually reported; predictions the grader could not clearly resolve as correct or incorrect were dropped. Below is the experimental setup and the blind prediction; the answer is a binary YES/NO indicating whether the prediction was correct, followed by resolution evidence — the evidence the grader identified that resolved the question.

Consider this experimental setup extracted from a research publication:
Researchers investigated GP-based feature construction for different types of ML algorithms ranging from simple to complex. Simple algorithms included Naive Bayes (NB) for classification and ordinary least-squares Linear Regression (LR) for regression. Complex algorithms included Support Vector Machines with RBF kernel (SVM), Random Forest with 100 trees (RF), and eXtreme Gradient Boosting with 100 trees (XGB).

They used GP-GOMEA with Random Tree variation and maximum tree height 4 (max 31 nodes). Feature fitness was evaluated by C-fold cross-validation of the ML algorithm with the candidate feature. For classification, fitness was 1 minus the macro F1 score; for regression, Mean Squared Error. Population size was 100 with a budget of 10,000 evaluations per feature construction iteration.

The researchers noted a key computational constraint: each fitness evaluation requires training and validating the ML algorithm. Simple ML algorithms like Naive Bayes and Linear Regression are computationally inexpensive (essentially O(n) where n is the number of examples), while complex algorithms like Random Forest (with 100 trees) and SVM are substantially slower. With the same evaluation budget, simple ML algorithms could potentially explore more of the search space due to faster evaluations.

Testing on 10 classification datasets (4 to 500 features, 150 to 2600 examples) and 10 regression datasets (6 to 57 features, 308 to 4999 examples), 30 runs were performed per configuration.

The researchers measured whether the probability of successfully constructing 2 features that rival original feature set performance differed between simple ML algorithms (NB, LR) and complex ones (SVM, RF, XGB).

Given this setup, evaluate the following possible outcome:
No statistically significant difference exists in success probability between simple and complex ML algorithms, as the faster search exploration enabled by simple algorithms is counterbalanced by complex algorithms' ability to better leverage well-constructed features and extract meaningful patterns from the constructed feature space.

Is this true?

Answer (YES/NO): NO